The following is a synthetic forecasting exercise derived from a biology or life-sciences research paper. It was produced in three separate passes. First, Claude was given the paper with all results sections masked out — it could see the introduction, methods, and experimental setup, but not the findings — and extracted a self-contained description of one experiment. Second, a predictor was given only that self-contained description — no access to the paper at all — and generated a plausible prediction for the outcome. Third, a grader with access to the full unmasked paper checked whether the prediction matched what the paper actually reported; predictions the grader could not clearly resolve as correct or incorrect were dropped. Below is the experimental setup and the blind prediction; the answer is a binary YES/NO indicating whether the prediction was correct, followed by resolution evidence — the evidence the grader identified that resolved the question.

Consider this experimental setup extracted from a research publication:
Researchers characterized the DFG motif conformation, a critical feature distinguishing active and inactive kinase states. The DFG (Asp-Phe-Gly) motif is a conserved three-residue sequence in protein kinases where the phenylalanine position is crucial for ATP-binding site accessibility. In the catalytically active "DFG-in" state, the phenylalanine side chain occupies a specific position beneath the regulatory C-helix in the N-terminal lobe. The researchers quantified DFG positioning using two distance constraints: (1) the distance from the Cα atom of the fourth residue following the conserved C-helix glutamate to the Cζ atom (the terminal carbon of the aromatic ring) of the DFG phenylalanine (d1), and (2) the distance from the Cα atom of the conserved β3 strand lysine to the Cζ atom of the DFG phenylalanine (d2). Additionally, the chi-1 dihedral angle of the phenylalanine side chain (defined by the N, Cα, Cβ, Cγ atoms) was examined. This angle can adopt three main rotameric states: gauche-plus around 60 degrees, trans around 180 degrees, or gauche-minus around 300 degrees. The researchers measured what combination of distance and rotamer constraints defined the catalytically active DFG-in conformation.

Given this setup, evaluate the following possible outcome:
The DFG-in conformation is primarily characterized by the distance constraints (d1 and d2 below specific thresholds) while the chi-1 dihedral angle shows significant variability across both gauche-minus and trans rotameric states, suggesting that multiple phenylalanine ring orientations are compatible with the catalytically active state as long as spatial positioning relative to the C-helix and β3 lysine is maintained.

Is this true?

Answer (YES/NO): NO